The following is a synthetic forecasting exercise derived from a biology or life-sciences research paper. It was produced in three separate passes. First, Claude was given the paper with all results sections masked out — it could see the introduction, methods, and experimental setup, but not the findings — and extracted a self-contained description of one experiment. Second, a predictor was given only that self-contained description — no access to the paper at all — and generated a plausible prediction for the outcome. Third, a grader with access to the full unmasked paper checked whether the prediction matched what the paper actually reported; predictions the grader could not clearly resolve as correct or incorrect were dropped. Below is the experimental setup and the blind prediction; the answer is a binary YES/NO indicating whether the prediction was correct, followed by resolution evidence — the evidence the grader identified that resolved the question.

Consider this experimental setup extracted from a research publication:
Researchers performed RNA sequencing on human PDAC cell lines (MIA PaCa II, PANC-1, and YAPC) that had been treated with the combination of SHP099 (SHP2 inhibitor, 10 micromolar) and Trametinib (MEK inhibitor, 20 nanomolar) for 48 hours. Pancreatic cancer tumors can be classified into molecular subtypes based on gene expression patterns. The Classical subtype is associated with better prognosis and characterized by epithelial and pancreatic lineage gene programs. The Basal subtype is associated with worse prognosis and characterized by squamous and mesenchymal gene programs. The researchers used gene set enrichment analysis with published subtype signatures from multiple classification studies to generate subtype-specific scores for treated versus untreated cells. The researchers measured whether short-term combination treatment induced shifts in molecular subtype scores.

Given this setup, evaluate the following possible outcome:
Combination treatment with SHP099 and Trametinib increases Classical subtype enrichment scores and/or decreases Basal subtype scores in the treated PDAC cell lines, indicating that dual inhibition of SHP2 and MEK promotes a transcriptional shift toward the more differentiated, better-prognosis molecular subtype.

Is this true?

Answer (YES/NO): NO